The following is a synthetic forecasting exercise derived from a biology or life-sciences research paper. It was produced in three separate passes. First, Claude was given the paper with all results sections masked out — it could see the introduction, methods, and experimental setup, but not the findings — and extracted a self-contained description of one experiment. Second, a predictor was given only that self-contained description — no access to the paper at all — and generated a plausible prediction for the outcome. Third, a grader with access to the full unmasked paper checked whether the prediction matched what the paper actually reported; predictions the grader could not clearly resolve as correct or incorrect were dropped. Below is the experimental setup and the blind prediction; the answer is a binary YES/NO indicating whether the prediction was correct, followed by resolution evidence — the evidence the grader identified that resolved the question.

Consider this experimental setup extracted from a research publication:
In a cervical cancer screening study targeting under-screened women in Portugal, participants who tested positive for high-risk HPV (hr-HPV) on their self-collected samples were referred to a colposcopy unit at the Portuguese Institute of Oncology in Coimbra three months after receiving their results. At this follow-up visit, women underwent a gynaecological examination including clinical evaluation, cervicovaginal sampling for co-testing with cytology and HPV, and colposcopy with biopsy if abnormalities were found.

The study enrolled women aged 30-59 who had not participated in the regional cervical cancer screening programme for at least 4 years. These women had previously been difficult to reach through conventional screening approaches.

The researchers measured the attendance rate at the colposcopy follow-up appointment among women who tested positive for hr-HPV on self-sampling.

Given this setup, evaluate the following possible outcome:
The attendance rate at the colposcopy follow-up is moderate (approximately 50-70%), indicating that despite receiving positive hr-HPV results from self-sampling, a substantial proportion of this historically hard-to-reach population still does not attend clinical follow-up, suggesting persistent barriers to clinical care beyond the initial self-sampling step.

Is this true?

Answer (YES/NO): NO